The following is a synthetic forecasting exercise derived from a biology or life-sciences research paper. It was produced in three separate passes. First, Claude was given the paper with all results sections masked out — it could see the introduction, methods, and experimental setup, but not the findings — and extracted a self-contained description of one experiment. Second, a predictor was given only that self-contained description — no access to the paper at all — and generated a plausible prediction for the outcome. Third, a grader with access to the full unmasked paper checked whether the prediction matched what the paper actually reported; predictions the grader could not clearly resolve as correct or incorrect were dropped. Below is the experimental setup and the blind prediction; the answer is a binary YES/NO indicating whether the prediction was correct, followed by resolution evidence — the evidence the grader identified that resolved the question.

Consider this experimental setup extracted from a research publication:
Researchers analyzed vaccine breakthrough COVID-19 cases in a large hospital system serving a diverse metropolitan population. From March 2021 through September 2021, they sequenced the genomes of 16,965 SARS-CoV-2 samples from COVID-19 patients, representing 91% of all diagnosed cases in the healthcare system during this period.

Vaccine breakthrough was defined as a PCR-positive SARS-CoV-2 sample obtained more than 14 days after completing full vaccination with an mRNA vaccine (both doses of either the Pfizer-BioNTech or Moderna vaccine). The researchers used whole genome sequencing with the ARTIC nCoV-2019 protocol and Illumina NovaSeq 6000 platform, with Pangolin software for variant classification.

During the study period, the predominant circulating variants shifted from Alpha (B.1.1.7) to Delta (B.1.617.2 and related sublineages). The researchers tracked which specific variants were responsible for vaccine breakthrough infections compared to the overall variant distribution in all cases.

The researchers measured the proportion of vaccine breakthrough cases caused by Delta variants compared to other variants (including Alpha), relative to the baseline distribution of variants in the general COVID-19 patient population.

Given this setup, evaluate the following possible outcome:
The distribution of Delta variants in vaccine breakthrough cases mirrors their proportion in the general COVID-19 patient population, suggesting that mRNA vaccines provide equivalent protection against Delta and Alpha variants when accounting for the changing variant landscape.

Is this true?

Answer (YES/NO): NO